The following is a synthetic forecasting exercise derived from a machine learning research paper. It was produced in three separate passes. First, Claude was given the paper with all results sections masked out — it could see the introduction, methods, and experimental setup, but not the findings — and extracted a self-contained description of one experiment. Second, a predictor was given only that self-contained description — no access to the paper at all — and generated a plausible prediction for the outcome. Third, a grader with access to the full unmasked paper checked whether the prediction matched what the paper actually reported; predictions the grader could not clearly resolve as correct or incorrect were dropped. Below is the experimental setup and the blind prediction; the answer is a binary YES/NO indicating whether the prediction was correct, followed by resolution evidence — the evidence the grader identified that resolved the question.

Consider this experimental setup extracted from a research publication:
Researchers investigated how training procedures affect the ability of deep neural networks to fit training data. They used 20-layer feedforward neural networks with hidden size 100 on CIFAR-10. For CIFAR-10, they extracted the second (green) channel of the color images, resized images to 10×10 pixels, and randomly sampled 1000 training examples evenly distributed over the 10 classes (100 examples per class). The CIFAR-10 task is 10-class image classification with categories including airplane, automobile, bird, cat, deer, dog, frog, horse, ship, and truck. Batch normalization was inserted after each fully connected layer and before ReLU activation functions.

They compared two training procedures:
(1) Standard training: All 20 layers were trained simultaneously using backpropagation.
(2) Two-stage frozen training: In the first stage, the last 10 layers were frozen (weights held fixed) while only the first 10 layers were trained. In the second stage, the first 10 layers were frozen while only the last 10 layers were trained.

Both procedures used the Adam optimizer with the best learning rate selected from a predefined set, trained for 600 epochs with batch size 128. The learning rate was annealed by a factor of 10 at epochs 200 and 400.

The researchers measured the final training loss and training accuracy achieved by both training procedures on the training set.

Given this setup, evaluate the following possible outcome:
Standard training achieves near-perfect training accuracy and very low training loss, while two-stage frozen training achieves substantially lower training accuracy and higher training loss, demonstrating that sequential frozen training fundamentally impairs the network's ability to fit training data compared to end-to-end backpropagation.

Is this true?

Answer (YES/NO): NO